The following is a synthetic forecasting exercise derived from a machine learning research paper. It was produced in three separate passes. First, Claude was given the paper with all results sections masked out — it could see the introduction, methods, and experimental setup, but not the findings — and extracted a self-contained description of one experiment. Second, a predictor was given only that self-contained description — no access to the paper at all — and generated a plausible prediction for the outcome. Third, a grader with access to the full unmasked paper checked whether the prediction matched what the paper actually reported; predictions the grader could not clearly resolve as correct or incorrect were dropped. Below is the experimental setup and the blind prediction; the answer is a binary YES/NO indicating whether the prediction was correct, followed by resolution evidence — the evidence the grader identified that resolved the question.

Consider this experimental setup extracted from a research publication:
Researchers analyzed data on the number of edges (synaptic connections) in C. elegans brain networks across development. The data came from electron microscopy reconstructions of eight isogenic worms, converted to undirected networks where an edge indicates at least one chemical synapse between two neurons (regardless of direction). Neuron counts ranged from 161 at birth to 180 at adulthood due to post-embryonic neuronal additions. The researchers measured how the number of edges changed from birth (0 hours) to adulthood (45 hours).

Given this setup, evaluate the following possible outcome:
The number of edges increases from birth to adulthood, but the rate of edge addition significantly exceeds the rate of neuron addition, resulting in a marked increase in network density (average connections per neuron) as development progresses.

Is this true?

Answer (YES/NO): YES